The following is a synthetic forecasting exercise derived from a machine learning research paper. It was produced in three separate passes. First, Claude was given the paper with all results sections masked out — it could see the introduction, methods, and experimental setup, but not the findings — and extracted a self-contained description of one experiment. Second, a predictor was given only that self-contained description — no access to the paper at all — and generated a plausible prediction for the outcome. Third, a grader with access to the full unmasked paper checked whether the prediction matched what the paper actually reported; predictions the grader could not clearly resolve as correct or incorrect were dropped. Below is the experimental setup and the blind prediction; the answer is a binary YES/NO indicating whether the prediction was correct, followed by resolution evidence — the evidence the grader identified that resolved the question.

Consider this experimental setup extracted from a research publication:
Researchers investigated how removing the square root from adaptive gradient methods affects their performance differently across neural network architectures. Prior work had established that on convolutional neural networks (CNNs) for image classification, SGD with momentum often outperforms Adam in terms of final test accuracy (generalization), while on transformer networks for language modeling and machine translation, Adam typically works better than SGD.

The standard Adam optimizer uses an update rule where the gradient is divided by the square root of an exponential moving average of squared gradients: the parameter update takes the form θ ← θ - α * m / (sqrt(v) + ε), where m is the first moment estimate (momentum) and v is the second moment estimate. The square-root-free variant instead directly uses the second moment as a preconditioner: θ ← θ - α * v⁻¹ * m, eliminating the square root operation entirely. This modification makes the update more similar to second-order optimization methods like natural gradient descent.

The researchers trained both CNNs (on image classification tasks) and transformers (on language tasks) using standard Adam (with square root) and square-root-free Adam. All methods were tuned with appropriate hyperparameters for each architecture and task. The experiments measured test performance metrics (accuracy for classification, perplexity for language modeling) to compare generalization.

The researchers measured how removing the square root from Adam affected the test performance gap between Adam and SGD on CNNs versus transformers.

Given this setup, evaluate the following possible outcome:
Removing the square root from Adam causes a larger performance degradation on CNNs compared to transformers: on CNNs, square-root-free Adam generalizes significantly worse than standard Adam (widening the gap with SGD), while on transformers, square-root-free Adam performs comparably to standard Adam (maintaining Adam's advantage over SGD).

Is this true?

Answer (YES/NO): NO